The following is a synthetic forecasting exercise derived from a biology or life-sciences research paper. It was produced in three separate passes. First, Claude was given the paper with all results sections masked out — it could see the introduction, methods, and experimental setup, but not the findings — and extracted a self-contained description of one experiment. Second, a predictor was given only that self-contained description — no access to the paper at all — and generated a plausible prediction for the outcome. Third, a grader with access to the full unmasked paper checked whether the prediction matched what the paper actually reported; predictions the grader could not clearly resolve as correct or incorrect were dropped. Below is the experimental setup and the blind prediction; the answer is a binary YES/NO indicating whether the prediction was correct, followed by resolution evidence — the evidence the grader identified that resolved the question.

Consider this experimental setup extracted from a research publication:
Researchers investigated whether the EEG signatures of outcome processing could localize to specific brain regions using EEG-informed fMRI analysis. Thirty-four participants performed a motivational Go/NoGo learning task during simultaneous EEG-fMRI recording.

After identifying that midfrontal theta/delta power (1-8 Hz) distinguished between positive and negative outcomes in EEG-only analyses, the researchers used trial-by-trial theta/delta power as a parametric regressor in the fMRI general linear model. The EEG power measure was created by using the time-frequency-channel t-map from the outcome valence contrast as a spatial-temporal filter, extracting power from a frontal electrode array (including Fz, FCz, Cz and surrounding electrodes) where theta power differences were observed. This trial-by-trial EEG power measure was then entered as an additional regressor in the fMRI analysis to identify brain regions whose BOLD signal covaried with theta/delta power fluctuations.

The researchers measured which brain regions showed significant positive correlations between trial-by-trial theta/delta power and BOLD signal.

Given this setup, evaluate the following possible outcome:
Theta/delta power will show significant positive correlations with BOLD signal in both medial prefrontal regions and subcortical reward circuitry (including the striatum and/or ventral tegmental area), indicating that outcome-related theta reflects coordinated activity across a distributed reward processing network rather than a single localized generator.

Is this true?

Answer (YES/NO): NO